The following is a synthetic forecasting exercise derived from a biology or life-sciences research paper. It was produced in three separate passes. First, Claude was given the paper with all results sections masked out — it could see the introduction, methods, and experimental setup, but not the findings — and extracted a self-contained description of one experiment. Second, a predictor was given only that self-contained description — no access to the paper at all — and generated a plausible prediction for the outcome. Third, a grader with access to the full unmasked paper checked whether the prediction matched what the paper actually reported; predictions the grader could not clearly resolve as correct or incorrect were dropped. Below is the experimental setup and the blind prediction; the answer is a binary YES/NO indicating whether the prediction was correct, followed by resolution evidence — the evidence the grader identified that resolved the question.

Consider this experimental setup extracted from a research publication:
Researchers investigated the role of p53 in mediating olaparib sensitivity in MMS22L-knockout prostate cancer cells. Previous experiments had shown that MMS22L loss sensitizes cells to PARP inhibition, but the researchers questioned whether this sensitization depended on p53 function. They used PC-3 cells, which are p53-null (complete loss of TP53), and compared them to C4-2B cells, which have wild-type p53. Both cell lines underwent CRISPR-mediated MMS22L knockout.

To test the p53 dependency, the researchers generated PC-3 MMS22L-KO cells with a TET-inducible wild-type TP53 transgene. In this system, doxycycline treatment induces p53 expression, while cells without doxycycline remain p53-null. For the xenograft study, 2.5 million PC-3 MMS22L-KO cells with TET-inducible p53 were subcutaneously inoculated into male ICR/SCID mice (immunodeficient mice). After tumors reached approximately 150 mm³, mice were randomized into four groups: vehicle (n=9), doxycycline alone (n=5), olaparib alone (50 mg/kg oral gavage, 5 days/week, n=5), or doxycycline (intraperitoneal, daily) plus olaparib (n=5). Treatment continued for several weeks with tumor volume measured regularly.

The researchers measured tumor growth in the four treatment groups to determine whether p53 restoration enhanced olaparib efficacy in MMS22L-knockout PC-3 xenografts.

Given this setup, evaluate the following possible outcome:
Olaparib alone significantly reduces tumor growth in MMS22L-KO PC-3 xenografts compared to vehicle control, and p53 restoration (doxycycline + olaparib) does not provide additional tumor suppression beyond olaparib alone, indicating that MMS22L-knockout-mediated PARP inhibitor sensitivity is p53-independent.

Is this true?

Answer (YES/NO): NO